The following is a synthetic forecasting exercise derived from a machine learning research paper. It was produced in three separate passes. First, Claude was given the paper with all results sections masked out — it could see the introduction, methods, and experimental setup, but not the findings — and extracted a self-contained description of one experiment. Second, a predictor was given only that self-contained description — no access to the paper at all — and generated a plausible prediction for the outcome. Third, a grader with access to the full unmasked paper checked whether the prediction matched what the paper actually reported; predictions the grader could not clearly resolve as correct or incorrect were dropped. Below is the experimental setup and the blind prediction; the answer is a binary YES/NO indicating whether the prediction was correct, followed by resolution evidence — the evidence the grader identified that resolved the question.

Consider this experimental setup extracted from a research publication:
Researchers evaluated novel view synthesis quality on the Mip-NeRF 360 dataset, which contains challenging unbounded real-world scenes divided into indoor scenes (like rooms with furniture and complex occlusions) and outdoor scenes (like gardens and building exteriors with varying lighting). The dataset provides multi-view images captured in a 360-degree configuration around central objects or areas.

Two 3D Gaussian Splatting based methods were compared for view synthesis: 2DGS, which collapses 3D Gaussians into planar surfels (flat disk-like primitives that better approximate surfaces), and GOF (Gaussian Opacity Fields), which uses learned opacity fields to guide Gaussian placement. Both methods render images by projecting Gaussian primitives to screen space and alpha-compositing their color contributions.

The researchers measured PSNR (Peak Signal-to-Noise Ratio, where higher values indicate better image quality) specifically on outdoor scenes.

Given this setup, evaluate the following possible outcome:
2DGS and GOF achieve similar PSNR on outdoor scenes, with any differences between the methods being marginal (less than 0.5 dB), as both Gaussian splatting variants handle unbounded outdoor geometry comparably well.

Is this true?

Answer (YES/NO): YES